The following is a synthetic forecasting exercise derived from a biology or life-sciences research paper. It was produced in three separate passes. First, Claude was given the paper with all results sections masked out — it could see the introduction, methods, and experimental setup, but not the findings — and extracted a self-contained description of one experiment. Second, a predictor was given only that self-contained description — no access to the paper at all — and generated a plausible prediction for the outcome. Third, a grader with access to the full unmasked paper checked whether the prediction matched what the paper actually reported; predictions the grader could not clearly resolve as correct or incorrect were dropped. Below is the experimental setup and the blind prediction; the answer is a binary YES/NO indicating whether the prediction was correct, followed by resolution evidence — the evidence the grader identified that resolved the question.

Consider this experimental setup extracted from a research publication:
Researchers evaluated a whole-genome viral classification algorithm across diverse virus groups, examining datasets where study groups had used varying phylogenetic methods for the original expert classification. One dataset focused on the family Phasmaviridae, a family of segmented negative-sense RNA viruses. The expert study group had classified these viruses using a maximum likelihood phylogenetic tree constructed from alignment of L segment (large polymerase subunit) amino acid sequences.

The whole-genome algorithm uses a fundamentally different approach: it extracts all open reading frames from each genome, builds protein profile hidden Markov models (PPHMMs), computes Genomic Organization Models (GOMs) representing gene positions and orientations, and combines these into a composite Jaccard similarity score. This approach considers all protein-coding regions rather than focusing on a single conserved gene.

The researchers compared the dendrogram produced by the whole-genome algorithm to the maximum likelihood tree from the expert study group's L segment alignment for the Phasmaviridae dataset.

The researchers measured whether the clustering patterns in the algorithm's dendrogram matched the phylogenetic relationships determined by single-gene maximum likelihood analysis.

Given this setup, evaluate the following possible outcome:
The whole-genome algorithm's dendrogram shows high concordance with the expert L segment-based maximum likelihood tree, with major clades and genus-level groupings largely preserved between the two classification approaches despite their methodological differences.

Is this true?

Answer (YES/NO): YES